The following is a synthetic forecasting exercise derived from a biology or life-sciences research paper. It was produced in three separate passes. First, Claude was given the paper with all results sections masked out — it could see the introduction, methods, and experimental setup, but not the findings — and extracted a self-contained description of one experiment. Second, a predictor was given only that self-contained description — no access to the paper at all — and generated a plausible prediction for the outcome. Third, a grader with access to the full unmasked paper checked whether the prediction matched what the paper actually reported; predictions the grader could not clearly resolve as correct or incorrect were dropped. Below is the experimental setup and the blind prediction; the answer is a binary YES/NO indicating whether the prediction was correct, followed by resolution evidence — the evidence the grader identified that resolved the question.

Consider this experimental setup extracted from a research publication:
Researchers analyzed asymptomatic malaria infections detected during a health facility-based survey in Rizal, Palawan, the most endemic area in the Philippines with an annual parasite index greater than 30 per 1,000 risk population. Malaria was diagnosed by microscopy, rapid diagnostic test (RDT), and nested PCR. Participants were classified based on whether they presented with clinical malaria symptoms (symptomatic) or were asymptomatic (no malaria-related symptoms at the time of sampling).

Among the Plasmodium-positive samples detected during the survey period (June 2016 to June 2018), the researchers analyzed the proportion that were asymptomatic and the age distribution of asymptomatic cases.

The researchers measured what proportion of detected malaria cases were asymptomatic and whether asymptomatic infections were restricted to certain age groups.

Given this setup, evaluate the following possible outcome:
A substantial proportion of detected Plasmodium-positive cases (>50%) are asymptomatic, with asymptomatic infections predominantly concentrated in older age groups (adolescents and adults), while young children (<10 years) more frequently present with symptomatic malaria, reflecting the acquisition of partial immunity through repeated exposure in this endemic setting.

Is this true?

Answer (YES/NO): NO